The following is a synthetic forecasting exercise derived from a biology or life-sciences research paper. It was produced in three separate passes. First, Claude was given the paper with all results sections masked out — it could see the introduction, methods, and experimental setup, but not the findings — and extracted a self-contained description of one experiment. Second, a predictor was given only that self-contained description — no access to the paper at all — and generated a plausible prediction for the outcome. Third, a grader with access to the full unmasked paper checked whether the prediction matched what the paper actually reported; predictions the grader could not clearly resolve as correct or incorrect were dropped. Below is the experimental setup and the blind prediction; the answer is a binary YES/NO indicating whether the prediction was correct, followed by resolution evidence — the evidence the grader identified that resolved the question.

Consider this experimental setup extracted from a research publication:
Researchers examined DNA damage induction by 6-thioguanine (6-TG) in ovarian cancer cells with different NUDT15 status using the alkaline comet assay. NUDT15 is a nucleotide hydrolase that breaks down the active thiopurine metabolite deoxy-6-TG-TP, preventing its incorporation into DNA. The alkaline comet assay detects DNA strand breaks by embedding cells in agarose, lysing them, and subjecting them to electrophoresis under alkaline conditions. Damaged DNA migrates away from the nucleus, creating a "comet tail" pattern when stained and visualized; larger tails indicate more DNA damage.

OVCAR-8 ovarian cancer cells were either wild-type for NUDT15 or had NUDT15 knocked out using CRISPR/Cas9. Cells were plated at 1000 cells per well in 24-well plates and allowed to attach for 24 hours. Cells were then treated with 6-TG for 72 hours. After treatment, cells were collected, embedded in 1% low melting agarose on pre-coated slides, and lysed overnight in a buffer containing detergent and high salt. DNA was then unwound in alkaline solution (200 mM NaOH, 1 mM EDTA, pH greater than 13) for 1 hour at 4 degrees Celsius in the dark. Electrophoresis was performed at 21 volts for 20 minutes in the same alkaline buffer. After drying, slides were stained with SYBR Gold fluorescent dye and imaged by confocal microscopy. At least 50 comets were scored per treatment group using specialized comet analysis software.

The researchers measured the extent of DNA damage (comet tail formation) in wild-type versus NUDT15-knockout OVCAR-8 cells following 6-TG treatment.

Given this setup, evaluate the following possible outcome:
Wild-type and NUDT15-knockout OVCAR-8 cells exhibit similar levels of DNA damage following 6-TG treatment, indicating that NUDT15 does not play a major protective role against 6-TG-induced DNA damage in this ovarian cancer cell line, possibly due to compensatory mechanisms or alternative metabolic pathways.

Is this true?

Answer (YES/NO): NO